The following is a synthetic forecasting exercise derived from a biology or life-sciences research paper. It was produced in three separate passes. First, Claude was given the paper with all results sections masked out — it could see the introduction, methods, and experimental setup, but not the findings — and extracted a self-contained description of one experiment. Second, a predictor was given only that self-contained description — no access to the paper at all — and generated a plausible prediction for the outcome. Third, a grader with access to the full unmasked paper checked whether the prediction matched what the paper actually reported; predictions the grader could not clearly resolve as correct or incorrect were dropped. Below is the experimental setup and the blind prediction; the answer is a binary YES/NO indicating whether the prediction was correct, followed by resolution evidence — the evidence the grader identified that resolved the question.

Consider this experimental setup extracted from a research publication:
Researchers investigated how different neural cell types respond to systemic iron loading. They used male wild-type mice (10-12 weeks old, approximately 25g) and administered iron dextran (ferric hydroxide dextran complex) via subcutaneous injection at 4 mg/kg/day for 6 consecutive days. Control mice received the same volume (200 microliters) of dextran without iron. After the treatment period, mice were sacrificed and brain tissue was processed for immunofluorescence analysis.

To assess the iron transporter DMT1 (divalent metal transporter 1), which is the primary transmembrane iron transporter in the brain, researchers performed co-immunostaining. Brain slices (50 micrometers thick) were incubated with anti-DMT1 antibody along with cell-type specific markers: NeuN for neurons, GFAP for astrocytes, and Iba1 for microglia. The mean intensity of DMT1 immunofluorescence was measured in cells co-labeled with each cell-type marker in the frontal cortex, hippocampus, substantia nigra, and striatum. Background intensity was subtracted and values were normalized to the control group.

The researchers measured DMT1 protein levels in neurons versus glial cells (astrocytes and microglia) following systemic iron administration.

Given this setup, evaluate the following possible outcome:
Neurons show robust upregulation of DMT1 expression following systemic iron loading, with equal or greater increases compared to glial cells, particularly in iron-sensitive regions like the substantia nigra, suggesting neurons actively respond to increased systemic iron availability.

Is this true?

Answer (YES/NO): NO